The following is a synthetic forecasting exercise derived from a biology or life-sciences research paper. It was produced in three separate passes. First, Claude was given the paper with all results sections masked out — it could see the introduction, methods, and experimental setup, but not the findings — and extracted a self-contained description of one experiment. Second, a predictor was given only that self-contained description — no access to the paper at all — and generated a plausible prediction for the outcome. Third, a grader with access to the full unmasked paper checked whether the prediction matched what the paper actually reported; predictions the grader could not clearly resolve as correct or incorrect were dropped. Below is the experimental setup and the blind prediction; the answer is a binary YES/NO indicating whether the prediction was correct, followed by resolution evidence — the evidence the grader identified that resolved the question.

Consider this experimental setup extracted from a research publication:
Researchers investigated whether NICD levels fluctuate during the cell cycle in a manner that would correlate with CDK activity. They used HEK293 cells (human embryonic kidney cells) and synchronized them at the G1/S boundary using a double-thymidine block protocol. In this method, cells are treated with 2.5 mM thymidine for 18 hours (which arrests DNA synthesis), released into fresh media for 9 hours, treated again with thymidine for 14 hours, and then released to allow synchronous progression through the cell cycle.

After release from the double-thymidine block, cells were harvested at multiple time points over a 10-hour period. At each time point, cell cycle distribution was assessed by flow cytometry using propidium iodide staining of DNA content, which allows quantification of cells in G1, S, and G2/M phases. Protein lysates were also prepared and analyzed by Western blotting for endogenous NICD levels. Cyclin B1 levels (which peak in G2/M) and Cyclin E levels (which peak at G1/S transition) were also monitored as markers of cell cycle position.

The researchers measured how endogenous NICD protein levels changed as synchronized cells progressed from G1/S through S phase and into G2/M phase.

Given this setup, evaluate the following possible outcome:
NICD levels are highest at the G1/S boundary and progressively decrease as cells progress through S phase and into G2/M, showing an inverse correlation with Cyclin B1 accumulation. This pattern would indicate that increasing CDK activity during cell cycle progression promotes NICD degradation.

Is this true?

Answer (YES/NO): NO